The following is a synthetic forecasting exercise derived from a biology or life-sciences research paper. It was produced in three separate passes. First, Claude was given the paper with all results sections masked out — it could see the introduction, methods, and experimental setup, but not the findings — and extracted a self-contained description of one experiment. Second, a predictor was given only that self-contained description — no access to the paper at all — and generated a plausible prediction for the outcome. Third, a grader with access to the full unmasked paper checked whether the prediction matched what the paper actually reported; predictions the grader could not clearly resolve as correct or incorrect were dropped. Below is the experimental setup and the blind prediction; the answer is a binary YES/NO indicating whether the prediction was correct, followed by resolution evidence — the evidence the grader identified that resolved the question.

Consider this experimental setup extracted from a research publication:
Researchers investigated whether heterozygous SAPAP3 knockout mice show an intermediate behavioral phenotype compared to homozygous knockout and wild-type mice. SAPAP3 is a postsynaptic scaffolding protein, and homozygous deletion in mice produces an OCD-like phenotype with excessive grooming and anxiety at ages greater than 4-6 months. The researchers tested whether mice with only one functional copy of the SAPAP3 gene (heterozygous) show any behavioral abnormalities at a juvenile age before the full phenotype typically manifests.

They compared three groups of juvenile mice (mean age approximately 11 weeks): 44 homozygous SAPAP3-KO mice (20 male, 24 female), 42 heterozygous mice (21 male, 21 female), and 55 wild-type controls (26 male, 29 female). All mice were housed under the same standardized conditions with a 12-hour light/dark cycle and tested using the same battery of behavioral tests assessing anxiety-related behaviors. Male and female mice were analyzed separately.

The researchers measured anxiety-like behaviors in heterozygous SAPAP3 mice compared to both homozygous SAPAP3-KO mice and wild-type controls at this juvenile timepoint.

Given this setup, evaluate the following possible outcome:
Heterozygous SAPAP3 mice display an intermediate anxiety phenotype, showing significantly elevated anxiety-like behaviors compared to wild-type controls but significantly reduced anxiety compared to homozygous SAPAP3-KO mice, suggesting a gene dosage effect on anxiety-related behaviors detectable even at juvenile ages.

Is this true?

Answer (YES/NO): NO